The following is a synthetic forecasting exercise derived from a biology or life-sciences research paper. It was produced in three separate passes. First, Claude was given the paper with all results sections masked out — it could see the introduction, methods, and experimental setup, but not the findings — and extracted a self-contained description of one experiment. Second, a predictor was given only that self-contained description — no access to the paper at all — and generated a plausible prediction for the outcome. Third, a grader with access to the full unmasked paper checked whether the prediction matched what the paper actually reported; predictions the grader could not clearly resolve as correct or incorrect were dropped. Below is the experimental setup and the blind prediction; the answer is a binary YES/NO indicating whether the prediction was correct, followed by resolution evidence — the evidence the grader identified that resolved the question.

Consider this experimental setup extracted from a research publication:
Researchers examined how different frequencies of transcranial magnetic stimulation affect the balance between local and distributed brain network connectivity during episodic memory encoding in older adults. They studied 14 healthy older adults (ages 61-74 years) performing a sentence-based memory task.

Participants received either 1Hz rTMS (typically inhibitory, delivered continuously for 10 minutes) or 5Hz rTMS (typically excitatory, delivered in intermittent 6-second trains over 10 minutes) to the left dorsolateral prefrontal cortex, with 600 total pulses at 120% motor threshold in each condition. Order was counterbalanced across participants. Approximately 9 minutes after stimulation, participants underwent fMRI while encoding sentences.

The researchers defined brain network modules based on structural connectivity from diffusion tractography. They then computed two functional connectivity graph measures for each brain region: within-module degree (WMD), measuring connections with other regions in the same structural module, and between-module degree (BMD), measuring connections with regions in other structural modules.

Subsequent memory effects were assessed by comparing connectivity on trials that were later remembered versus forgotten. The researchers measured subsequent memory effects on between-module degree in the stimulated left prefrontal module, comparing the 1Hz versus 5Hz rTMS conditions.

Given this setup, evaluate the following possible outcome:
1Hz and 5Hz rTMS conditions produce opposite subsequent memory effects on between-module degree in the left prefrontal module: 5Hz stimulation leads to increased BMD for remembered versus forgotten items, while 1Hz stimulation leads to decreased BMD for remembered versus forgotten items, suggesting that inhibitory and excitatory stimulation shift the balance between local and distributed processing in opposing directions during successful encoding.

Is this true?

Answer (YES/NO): NO